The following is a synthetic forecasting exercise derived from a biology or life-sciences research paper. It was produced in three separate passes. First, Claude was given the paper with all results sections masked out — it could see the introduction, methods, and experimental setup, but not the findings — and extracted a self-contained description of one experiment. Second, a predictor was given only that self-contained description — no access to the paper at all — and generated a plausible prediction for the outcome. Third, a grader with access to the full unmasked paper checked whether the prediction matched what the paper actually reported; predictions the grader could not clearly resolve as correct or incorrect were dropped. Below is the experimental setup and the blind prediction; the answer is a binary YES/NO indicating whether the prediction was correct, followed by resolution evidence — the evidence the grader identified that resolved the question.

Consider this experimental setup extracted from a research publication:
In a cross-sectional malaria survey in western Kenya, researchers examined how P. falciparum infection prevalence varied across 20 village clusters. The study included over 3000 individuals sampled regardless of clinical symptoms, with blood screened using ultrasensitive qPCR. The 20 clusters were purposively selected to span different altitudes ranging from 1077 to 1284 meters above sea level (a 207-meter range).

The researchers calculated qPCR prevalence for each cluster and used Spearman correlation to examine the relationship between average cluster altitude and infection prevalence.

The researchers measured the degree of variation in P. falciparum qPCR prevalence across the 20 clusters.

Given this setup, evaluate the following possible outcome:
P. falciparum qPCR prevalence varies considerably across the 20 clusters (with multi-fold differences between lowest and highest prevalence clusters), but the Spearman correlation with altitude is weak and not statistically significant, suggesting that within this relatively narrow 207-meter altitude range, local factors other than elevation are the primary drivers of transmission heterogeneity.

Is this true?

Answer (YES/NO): NO